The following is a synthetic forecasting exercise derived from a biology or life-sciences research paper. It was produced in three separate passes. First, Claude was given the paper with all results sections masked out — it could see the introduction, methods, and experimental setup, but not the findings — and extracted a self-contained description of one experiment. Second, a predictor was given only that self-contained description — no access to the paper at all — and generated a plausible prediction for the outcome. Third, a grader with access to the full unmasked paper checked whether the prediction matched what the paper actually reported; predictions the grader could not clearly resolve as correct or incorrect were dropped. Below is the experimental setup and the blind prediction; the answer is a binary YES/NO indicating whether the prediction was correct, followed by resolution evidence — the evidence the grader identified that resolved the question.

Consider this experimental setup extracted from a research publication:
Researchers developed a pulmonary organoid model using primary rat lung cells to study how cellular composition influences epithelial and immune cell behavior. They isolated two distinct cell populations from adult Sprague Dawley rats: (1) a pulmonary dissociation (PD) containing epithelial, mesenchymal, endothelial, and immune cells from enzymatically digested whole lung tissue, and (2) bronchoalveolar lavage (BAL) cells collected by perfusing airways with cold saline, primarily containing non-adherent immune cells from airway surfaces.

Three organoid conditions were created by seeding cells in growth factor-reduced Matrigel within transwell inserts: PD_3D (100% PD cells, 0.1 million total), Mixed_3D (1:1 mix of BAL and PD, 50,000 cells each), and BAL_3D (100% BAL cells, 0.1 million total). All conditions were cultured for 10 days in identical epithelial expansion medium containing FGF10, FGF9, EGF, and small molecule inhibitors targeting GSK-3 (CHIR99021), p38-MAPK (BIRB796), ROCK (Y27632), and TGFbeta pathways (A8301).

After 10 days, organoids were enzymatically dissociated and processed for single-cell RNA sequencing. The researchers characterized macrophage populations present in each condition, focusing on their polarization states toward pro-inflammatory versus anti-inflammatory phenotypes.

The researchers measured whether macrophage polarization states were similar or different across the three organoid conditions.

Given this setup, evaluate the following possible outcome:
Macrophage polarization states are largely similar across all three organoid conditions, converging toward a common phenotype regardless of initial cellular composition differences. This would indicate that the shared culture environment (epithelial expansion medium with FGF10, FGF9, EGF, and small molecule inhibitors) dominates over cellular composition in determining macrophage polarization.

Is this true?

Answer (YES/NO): NO